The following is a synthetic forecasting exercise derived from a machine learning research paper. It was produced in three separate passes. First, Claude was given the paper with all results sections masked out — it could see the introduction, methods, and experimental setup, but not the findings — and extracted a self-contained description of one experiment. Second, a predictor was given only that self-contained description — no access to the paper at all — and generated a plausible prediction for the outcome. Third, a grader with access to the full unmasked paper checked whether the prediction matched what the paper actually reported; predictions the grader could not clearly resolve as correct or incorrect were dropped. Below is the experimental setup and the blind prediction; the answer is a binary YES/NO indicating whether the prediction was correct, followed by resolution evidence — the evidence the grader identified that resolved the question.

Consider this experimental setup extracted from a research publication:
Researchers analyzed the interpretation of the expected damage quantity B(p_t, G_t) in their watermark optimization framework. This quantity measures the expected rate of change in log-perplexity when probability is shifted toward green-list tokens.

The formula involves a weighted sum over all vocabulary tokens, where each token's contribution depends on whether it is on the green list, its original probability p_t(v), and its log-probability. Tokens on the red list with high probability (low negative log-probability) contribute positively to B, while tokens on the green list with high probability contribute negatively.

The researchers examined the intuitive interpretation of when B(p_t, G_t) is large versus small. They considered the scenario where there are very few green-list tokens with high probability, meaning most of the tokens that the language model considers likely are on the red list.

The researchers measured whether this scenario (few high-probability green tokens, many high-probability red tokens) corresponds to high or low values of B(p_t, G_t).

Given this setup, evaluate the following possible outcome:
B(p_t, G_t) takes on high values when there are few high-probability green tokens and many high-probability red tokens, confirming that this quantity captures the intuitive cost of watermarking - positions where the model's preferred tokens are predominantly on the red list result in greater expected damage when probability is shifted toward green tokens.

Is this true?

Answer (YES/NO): YES